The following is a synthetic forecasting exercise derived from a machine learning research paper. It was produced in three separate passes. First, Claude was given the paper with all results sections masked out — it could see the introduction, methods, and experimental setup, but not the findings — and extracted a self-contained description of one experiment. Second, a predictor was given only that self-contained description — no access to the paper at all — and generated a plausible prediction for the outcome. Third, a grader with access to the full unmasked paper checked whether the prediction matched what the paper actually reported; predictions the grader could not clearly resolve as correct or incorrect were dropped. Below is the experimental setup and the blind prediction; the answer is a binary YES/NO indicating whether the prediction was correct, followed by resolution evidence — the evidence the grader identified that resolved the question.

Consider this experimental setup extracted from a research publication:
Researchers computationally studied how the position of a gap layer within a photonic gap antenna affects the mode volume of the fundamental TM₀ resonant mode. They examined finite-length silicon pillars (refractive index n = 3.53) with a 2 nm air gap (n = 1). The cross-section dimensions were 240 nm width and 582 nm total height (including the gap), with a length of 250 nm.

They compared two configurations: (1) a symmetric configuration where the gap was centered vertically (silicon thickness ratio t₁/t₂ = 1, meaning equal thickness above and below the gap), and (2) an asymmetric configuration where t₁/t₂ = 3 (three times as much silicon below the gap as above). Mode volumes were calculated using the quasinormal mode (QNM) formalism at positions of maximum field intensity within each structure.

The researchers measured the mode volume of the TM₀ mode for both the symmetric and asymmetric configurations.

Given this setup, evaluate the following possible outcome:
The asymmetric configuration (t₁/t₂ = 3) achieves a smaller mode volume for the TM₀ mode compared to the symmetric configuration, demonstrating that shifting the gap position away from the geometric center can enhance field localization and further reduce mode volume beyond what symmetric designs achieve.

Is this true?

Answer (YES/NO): NO